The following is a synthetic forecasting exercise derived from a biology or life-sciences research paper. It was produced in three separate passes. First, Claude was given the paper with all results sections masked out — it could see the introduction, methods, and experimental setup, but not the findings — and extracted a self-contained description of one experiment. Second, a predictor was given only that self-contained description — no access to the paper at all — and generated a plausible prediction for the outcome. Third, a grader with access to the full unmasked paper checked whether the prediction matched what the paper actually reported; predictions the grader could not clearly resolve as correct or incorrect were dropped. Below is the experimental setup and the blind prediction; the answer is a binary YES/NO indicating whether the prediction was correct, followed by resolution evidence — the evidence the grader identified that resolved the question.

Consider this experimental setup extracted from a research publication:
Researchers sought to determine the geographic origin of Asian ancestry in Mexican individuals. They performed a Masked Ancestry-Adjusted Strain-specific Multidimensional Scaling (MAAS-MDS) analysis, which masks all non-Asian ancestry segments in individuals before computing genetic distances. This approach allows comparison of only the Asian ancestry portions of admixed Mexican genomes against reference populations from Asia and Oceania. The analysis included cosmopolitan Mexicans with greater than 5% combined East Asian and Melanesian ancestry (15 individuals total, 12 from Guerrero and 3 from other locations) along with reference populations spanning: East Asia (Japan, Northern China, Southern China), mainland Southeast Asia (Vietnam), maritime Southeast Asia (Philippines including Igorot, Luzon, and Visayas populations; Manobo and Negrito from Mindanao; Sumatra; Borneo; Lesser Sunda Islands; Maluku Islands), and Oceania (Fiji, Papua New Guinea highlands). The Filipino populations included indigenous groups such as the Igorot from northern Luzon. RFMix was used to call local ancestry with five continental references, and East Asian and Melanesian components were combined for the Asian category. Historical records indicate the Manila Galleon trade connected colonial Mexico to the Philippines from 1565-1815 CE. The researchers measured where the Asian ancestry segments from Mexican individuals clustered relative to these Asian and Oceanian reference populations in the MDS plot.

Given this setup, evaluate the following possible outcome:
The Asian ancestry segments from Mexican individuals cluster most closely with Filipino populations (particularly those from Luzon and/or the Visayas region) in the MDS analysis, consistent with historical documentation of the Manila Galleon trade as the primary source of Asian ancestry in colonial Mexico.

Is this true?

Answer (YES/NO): NO